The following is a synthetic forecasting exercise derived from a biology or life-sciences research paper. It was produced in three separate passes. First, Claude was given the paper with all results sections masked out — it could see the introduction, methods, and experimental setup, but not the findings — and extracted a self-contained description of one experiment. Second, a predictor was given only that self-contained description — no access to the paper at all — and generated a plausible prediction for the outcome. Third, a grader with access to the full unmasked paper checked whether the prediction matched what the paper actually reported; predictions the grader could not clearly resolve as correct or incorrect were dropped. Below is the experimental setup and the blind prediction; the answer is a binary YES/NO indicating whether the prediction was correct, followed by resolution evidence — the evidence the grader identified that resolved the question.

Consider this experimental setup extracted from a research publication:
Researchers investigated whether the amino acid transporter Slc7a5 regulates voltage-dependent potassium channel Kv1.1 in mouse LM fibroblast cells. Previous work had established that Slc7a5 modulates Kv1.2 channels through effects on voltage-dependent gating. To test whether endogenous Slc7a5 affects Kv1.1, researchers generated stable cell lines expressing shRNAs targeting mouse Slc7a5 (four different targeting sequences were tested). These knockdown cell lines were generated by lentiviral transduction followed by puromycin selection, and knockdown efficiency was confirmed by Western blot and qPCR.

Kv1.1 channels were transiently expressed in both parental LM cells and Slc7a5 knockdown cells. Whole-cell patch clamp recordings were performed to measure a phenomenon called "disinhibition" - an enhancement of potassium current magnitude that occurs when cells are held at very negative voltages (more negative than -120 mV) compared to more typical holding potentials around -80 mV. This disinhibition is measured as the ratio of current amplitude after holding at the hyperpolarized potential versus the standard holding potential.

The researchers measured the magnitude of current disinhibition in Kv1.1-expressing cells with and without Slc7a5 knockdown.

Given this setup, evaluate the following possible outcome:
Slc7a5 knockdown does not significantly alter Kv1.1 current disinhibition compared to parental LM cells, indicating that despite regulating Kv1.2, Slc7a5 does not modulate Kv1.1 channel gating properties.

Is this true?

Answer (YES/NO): NO